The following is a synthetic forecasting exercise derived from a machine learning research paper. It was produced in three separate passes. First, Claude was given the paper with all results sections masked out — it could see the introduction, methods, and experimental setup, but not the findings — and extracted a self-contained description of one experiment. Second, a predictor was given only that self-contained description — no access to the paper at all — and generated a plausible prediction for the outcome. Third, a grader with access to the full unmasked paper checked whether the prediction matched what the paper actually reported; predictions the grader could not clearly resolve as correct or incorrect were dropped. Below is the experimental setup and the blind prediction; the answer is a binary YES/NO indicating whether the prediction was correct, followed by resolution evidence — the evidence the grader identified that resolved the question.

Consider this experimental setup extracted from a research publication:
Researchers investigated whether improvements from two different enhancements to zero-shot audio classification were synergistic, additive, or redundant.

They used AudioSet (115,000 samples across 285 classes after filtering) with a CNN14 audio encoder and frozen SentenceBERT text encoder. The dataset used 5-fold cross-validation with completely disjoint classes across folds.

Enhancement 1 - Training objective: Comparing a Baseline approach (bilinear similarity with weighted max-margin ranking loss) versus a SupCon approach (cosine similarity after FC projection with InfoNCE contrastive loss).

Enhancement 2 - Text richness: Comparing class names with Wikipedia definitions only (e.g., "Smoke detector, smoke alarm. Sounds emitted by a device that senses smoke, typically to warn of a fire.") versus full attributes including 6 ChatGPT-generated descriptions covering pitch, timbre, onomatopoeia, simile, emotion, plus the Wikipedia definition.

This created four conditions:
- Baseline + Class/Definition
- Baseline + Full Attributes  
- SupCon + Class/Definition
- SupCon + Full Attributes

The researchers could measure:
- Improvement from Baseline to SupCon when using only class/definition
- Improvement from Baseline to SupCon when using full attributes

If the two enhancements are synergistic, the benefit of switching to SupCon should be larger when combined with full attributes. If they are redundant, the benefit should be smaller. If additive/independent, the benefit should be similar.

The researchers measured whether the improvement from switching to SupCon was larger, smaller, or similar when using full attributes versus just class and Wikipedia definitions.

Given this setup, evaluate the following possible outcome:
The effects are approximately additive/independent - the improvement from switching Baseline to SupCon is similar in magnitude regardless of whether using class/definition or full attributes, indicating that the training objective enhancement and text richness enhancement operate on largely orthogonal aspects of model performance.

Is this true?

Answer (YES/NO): YES